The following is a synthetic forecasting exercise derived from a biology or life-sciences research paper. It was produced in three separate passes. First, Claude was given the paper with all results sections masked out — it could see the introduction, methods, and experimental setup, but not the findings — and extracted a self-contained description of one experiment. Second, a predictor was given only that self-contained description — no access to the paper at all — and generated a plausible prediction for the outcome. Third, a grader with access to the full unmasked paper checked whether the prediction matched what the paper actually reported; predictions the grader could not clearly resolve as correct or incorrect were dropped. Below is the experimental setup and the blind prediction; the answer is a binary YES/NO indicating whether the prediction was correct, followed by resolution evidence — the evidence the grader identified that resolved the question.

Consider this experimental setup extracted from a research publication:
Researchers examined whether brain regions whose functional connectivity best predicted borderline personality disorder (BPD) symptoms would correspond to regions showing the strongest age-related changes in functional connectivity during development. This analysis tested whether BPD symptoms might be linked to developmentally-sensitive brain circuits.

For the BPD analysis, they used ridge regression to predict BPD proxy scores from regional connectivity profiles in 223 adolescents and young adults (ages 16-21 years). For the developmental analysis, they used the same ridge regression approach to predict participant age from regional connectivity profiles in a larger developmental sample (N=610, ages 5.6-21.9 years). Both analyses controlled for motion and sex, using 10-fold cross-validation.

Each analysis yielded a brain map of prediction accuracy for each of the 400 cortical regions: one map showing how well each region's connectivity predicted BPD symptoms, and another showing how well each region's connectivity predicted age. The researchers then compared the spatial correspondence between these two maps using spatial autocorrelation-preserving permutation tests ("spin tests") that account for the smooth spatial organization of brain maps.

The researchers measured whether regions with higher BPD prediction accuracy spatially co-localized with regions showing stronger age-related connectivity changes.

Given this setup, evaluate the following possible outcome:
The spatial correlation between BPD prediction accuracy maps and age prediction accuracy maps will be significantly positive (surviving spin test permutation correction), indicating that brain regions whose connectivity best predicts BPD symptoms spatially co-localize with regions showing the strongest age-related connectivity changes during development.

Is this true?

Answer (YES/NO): YES